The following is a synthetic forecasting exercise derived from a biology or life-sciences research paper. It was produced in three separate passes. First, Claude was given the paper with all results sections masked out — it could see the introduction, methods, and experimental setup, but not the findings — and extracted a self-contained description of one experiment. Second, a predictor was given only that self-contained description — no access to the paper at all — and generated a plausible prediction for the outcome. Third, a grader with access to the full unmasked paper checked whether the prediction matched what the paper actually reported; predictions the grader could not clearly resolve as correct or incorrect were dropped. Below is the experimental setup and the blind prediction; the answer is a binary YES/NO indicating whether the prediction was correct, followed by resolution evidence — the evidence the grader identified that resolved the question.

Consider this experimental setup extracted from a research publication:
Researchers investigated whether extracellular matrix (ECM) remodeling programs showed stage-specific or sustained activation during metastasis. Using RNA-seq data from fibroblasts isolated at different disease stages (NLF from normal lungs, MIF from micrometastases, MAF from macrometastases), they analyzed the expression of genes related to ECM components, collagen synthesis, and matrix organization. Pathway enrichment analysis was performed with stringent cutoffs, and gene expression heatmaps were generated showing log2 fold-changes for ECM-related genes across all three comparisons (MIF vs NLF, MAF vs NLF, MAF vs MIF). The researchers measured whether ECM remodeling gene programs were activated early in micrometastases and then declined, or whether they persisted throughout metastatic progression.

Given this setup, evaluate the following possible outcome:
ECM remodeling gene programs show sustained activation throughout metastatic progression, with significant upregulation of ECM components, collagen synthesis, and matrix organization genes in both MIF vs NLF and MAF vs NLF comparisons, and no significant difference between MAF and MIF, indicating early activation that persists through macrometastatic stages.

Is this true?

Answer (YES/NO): NO